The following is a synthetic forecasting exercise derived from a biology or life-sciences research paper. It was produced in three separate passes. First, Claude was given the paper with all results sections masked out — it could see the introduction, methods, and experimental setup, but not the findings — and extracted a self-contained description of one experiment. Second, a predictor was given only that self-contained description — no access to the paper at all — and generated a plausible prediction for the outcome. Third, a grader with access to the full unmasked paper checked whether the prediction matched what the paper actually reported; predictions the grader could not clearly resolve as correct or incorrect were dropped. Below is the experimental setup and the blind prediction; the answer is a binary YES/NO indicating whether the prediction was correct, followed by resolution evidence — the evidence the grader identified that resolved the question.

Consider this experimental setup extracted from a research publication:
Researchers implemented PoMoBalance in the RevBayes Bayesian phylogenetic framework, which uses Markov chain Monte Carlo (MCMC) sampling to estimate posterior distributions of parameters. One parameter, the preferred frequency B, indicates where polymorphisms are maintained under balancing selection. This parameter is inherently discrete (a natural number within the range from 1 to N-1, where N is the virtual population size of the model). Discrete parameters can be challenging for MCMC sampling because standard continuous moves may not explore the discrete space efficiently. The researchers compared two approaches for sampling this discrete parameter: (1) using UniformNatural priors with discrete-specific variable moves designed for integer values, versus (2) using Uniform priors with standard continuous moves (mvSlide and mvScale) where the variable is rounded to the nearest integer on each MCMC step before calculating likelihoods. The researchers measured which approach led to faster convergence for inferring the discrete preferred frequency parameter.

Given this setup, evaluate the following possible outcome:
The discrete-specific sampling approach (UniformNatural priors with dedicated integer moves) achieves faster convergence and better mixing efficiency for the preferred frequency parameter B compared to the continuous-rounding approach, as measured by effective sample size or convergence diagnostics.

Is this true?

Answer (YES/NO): NO